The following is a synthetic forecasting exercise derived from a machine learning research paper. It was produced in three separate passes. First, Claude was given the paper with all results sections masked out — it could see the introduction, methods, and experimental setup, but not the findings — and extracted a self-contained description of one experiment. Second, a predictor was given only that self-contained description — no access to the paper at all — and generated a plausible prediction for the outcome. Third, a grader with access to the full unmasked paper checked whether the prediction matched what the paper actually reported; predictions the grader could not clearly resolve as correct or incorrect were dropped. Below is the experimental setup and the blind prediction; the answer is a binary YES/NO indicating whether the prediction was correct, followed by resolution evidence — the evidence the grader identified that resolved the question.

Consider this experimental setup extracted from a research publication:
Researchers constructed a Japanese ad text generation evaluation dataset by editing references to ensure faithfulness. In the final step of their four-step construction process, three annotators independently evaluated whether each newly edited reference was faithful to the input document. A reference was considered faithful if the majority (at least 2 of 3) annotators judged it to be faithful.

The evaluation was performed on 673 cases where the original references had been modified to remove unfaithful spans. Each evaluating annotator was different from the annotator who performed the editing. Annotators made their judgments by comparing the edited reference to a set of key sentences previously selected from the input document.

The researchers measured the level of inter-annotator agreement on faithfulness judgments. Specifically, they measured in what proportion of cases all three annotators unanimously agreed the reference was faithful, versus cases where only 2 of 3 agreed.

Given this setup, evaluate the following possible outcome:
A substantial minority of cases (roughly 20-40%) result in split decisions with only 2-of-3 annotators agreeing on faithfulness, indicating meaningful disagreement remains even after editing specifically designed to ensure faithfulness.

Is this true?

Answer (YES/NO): NO